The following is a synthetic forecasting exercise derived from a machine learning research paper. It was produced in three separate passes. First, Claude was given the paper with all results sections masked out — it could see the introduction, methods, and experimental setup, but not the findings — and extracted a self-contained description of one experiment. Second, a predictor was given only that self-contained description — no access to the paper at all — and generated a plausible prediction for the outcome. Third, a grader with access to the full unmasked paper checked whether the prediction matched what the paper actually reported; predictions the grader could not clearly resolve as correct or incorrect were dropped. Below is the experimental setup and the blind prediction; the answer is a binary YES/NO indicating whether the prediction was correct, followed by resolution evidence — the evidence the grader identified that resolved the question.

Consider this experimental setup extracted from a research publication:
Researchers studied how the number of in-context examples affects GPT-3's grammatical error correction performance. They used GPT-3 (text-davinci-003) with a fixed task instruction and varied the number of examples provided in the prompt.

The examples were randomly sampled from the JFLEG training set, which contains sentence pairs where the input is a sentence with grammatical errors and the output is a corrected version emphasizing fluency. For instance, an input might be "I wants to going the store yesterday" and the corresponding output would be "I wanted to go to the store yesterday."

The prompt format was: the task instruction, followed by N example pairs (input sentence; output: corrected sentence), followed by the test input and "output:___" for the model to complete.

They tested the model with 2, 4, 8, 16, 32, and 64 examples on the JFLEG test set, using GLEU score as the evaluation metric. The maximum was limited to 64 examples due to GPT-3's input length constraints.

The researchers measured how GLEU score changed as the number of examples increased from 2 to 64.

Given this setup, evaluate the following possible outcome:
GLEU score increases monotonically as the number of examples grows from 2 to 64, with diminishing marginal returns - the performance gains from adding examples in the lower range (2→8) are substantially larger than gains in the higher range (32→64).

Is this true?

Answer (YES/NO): NO